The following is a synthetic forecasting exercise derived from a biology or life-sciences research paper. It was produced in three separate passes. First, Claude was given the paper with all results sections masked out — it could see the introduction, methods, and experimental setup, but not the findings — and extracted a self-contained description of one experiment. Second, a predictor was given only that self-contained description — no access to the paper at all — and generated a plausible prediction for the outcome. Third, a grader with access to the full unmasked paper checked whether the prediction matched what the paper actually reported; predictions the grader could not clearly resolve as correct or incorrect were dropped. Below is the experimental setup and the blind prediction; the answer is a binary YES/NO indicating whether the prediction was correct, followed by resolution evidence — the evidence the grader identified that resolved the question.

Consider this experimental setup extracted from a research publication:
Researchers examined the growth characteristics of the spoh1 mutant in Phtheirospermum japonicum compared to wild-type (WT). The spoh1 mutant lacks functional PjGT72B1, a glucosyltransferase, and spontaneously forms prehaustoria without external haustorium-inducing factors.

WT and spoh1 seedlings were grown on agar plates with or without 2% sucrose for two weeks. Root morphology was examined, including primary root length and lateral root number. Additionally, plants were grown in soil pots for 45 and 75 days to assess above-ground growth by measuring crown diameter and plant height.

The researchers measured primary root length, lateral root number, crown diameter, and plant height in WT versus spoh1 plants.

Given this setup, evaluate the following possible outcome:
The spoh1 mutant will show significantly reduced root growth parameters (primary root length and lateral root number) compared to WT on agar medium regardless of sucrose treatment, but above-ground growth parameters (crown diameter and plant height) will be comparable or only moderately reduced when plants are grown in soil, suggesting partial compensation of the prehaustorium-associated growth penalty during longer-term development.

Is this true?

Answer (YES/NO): NO